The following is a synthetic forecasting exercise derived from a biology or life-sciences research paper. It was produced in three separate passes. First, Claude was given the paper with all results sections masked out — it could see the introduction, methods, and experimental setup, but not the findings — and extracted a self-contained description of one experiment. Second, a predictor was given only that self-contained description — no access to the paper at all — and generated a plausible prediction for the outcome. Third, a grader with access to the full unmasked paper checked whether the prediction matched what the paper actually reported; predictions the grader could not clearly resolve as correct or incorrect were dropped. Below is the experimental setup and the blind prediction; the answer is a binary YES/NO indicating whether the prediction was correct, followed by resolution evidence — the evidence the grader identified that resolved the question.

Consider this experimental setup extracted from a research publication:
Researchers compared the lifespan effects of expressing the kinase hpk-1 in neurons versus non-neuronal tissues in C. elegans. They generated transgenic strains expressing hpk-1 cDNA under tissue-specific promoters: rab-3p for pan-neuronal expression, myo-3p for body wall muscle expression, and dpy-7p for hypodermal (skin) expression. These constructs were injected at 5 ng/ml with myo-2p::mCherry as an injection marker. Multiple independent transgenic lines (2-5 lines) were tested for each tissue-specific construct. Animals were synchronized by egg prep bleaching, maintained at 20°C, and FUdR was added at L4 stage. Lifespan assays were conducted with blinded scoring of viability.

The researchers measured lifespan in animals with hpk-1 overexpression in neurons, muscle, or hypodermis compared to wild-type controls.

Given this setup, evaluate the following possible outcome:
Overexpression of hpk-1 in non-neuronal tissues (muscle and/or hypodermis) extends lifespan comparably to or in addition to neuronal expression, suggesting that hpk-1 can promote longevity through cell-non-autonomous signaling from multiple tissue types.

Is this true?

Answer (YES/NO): NO